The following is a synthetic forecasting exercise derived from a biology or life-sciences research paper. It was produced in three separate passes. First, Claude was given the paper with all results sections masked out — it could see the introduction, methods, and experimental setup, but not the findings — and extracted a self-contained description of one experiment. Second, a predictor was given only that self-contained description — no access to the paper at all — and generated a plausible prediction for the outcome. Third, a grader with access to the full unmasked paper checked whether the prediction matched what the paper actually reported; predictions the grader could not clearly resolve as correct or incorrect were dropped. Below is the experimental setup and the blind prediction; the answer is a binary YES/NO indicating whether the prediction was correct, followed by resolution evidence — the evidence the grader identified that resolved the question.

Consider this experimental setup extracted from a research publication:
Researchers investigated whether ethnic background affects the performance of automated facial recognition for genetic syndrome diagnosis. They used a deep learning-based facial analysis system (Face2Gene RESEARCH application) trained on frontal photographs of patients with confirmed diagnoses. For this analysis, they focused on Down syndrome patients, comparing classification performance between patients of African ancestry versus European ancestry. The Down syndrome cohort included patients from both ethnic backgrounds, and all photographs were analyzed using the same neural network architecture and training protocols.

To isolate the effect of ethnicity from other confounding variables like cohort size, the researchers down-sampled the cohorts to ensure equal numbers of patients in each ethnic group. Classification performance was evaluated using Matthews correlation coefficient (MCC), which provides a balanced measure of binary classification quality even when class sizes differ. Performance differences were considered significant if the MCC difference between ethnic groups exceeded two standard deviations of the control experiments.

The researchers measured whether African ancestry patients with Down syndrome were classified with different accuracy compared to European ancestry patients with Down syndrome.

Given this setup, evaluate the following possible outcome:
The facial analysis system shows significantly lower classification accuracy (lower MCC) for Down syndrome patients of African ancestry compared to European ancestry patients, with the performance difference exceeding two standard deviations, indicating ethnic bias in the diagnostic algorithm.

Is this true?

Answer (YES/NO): NO